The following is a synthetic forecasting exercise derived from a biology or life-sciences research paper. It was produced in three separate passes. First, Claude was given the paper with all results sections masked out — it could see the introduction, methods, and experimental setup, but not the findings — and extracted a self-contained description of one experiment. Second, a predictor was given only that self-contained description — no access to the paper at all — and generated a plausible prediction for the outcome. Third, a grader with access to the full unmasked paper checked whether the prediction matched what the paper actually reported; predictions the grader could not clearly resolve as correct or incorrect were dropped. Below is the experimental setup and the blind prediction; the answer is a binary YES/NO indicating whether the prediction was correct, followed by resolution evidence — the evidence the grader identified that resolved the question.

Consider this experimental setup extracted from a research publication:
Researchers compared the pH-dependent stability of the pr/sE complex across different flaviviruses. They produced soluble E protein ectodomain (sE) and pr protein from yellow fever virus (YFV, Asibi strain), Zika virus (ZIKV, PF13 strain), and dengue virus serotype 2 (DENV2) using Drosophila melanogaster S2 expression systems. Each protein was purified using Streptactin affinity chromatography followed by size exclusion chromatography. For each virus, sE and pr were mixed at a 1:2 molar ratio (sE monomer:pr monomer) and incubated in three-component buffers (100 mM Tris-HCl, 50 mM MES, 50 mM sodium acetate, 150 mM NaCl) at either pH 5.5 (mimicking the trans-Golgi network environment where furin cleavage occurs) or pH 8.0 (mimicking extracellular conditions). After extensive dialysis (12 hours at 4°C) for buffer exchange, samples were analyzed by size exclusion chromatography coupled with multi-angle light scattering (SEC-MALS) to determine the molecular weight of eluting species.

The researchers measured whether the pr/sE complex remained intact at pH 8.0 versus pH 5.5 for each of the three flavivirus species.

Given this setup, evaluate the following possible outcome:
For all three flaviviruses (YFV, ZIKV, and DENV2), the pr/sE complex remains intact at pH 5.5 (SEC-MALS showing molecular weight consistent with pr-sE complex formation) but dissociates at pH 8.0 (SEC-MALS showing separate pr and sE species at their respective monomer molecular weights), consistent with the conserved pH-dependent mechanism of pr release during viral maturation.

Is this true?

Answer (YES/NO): NO